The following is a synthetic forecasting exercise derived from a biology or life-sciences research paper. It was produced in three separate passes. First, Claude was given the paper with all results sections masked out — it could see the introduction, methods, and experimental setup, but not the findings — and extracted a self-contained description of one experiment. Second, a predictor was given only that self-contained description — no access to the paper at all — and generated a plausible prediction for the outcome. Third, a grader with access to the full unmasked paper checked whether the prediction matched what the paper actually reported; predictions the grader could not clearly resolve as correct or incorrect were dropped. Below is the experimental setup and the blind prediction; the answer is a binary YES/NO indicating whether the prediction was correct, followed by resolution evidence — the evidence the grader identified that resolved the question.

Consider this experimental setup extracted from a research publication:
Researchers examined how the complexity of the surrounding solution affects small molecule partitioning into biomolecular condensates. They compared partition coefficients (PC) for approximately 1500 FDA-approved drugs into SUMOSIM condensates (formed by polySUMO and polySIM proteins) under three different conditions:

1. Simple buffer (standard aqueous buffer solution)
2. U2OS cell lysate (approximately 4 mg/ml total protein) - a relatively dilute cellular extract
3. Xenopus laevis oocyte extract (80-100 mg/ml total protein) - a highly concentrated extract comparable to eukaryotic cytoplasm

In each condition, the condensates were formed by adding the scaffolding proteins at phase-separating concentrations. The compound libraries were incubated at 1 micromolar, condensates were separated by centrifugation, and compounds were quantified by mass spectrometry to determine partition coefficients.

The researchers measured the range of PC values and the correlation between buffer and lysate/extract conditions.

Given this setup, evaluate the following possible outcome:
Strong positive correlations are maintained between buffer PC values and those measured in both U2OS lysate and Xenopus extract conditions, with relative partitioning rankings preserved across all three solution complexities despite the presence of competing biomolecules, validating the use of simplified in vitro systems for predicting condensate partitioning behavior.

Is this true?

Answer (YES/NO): NO